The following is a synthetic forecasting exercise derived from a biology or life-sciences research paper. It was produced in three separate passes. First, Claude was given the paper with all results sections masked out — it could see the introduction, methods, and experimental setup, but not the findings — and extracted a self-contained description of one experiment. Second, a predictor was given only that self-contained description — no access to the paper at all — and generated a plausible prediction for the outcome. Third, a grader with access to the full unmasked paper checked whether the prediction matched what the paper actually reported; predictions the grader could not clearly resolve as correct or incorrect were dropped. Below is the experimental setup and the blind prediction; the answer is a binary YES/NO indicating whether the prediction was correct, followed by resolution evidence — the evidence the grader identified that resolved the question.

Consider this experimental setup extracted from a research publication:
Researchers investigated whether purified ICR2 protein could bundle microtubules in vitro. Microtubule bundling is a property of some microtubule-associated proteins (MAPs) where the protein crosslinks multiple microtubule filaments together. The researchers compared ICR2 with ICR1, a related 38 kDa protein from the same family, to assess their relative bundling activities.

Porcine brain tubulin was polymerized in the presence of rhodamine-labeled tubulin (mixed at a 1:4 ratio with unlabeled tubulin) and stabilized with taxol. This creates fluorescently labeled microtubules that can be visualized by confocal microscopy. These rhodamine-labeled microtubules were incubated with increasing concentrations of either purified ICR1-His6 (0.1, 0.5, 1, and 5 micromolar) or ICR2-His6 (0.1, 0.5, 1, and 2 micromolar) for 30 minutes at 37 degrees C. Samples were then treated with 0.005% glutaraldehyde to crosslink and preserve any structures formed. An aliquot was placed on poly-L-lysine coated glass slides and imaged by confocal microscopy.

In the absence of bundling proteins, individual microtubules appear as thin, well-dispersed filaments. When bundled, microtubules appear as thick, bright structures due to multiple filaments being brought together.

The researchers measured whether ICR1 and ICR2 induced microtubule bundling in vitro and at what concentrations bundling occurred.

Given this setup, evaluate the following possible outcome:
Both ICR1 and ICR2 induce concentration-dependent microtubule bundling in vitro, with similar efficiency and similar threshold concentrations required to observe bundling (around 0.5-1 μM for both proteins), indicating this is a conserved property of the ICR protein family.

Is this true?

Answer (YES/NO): NO